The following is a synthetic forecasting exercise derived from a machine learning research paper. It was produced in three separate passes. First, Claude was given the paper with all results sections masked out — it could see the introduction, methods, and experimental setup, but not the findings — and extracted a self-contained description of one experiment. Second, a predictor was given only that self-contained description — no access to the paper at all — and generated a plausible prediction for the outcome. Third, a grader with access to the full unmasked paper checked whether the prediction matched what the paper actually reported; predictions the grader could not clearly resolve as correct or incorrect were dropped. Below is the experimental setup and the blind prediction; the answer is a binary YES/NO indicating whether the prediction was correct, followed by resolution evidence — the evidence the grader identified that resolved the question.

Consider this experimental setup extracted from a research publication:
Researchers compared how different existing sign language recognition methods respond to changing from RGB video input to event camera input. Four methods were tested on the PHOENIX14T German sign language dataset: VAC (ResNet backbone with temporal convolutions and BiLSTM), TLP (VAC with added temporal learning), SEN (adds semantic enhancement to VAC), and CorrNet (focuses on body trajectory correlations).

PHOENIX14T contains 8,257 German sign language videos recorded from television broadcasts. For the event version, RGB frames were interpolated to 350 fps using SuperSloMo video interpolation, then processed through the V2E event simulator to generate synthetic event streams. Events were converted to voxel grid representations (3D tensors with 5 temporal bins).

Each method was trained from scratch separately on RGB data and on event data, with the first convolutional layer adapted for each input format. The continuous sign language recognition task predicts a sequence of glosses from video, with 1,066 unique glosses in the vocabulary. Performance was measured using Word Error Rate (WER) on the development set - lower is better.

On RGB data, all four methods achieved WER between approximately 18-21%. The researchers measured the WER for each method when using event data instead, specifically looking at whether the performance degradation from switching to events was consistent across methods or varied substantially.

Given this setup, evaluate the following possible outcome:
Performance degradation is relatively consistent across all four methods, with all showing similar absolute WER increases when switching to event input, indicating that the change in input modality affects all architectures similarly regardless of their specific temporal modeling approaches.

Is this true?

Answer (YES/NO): YES